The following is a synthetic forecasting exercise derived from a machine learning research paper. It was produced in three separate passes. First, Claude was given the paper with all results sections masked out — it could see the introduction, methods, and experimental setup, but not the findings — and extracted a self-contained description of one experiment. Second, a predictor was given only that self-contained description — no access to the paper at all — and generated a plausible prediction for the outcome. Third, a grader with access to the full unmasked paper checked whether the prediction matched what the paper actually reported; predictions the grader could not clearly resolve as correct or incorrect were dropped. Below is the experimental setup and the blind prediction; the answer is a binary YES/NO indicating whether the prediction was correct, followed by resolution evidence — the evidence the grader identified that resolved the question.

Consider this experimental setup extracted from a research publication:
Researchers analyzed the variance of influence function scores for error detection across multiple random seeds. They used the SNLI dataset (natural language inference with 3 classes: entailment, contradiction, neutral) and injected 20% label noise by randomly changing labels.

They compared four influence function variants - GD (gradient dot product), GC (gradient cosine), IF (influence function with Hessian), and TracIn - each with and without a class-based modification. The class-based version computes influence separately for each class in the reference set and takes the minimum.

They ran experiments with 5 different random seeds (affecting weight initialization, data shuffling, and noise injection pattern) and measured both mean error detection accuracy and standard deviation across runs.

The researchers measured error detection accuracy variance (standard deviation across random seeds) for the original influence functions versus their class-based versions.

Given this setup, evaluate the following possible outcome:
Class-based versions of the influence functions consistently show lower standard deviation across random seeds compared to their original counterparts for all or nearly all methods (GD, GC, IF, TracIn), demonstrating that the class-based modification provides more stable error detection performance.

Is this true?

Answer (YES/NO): YES